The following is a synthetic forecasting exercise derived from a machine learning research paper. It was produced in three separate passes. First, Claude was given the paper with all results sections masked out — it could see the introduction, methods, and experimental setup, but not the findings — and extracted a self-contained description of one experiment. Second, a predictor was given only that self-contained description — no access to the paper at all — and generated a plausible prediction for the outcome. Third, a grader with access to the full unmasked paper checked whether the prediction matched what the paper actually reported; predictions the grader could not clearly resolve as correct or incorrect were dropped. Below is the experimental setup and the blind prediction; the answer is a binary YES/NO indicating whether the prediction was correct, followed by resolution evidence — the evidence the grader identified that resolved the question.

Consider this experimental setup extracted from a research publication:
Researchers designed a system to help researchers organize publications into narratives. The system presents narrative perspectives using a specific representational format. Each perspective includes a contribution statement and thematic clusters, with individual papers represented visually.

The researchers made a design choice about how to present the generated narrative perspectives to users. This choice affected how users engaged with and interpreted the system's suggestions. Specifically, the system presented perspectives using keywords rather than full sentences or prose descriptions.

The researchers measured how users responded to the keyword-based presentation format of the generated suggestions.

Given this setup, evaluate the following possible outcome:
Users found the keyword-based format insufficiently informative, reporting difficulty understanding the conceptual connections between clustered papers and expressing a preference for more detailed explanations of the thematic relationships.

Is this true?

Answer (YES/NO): NO